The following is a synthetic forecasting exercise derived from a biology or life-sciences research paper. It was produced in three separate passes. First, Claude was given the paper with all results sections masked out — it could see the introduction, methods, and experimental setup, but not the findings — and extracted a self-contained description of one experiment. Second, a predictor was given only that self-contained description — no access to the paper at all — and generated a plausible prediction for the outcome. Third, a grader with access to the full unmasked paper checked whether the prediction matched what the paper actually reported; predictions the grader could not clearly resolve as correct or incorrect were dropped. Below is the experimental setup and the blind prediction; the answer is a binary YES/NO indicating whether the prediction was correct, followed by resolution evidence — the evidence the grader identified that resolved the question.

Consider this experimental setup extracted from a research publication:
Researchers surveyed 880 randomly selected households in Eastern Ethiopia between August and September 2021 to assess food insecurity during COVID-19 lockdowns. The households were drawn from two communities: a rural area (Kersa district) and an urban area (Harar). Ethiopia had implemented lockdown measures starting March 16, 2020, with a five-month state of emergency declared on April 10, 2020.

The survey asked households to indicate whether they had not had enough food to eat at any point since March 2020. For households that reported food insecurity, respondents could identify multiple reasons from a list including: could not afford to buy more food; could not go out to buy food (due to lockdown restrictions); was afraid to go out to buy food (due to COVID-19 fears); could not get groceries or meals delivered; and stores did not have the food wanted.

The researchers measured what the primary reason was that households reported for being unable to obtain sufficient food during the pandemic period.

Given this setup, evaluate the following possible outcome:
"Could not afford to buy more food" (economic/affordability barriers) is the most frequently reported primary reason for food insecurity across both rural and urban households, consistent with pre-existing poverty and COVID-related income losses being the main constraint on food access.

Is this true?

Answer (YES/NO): YES